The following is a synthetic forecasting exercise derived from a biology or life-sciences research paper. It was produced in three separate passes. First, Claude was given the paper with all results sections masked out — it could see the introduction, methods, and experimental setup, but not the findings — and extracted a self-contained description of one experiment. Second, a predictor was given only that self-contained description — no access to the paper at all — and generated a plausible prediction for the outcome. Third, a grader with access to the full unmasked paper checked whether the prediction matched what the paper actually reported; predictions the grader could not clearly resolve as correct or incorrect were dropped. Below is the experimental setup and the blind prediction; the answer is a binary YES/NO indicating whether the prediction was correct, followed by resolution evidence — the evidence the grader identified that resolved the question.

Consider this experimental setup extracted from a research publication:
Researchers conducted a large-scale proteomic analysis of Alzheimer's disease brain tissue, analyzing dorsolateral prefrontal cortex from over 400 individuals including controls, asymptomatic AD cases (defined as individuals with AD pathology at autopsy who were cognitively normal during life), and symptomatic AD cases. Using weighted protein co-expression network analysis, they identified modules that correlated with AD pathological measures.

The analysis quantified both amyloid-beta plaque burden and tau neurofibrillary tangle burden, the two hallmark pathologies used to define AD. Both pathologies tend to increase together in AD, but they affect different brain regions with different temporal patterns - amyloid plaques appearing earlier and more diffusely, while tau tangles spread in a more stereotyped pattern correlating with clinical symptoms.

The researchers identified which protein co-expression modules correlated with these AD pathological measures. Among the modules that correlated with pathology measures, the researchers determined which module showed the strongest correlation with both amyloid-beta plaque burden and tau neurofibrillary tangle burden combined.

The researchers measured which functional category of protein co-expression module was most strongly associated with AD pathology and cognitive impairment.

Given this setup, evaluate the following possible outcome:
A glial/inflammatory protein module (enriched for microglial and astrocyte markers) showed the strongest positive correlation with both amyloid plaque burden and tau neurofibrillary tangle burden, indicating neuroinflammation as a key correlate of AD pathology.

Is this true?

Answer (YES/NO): NO